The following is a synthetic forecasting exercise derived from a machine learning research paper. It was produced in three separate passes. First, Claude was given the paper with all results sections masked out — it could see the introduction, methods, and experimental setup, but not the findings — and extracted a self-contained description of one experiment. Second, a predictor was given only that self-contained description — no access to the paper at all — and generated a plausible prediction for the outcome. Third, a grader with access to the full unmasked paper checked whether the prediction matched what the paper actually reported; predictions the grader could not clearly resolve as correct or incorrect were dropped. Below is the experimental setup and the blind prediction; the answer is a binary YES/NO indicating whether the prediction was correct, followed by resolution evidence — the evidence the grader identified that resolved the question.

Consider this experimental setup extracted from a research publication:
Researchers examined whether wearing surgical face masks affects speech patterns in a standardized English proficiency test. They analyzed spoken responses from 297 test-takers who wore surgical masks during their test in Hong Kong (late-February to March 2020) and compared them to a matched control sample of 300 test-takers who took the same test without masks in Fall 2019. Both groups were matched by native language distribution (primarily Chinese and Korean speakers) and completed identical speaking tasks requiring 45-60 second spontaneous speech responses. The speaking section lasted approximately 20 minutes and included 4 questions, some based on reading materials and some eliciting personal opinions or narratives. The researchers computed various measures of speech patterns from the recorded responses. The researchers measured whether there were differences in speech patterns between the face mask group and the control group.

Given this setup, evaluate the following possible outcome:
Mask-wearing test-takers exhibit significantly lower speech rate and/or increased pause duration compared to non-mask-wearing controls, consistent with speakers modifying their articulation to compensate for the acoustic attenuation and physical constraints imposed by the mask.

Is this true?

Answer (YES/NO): YES